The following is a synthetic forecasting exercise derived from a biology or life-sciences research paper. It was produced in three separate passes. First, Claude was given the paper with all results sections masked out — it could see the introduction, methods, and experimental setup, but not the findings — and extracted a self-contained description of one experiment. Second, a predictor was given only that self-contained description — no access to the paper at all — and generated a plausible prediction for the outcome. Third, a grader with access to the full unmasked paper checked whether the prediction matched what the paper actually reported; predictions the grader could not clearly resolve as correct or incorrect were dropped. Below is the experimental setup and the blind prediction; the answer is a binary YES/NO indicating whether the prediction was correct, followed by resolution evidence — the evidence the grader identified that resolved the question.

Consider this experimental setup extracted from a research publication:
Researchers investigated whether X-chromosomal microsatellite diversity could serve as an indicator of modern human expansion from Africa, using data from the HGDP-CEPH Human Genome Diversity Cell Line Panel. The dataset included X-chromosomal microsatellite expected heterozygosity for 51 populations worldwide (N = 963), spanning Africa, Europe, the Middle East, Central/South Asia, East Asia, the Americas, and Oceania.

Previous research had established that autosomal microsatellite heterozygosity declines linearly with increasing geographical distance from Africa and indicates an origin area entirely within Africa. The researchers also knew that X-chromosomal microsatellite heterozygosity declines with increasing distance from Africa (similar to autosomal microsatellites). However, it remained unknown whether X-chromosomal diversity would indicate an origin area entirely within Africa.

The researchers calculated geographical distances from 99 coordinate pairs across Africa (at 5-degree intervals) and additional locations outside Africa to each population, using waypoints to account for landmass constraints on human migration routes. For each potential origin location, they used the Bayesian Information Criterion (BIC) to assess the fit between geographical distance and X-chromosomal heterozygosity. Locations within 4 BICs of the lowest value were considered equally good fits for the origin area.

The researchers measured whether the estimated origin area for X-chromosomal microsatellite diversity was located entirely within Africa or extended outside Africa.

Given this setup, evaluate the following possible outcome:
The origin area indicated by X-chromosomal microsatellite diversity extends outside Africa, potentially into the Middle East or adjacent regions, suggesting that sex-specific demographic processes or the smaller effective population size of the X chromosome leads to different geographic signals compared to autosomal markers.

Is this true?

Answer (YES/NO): NO